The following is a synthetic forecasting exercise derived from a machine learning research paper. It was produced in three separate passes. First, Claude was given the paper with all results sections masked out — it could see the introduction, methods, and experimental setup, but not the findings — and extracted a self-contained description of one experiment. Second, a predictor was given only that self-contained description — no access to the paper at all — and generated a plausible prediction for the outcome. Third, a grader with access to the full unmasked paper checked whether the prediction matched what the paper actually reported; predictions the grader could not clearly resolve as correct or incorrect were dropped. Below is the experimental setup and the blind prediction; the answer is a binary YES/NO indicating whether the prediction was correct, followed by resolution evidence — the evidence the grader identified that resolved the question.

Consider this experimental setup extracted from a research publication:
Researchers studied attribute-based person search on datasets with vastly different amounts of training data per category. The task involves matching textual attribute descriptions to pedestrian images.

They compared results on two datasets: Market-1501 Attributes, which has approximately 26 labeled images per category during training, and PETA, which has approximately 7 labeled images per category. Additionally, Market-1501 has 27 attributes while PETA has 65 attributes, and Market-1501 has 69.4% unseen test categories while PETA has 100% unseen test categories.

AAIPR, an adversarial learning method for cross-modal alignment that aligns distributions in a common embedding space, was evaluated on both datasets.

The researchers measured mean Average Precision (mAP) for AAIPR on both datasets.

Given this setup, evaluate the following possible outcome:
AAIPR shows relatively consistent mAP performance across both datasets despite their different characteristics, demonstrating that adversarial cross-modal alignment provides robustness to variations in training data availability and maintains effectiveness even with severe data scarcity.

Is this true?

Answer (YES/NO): NO